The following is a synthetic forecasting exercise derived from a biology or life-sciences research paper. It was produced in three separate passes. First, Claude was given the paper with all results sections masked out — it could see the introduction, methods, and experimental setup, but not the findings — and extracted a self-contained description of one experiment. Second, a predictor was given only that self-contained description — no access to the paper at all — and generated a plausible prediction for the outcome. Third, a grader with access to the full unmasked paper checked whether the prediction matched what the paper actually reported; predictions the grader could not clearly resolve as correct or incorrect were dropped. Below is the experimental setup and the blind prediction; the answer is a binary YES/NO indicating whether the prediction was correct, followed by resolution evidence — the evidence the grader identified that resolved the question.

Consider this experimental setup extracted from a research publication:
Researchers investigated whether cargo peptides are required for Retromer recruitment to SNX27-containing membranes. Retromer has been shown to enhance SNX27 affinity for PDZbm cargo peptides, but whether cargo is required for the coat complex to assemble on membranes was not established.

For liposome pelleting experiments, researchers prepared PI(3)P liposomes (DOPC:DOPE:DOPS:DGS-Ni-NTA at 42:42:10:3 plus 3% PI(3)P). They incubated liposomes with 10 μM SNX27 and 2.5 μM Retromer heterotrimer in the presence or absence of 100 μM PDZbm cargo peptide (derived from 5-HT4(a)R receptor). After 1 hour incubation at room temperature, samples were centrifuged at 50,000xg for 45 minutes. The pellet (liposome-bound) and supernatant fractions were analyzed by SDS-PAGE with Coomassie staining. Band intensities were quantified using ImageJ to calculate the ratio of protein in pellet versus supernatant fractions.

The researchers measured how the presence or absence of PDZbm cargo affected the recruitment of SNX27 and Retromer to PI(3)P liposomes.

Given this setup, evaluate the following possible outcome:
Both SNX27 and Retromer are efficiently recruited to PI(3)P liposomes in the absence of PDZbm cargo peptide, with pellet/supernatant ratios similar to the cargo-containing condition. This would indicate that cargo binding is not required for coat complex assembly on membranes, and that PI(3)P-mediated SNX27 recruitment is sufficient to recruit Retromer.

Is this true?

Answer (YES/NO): NO